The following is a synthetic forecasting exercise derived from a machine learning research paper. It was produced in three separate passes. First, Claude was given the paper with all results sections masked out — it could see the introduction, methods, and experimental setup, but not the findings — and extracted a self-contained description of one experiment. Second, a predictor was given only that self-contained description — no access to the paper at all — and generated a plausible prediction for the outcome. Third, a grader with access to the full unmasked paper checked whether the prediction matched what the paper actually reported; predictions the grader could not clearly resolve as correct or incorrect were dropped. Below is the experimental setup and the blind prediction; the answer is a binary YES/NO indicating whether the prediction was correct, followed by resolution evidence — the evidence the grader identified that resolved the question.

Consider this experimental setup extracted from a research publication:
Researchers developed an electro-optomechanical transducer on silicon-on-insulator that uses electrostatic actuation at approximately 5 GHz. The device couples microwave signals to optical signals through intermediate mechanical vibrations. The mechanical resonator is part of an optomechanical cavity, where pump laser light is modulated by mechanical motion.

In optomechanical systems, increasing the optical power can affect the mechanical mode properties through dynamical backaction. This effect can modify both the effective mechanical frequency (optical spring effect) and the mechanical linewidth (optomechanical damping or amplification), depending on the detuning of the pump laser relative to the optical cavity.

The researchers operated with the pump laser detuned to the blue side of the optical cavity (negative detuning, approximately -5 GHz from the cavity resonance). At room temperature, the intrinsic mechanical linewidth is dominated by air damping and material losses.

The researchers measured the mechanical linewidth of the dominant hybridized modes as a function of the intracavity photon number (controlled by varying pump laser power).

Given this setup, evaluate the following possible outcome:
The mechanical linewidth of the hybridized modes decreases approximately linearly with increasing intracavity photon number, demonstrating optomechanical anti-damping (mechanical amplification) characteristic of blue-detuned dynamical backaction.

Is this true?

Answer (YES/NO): YES